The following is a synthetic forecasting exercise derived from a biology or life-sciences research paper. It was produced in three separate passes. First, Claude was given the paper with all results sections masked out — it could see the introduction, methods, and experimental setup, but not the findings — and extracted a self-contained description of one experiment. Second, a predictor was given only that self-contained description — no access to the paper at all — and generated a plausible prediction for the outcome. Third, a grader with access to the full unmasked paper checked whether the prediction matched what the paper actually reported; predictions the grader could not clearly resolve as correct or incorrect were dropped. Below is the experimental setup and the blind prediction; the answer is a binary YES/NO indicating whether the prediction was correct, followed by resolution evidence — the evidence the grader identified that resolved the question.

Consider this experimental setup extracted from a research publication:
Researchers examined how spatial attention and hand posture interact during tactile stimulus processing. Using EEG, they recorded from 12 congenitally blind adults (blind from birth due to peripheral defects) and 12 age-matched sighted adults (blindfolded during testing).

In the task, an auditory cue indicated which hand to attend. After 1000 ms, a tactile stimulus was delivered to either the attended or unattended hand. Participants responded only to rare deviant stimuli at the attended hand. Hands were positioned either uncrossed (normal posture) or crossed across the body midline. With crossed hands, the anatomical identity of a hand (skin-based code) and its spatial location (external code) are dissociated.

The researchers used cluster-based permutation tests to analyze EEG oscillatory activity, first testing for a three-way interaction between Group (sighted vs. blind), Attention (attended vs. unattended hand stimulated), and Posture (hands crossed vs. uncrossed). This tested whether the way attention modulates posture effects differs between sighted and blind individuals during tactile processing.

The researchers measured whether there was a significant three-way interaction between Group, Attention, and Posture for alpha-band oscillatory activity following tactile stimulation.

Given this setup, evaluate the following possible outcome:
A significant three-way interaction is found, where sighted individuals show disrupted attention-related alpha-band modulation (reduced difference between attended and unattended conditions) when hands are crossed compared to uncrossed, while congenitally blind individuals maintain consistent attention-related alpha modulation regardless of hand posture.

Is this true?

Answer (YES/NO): YES